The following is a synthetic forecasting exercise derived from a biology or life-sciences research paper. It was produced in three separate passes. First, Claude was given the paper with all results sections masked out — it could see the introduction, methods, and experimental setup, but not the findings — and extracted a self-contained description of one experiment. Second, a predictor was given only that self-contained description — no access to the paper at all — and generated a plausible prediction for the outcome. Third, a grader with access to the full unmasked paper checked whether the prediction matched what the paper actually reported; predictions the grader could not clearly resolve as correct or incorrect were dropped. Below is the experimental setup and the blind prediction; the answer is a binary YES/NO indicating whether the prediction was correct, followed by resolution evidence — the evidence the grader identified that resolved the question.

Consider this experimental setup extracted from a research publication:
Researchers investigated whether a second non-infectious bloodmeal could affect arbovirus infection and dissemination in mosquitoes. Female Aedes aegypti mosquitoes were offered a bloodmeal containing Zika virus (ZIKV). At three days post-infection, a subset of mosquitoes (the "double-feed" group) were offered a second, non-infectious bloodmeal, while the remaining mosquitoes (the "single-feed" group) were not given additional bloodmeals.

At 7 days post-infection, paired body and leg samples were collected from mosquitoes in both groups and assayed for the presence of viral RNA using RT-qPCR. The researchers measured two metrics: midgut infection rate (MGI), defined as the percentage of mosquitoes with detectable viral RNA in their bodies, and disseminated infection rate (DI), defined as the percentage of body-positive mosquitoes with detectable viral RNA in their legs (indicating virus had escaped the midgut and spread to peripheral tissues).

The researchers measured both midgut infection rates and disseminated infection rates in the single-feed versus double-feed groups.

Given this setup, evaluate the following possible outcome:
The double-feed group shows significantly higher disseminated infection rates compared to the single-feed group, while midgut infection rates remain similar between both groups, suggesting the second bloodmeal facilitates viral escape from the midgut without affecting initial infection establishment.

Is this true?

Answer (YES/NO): YES